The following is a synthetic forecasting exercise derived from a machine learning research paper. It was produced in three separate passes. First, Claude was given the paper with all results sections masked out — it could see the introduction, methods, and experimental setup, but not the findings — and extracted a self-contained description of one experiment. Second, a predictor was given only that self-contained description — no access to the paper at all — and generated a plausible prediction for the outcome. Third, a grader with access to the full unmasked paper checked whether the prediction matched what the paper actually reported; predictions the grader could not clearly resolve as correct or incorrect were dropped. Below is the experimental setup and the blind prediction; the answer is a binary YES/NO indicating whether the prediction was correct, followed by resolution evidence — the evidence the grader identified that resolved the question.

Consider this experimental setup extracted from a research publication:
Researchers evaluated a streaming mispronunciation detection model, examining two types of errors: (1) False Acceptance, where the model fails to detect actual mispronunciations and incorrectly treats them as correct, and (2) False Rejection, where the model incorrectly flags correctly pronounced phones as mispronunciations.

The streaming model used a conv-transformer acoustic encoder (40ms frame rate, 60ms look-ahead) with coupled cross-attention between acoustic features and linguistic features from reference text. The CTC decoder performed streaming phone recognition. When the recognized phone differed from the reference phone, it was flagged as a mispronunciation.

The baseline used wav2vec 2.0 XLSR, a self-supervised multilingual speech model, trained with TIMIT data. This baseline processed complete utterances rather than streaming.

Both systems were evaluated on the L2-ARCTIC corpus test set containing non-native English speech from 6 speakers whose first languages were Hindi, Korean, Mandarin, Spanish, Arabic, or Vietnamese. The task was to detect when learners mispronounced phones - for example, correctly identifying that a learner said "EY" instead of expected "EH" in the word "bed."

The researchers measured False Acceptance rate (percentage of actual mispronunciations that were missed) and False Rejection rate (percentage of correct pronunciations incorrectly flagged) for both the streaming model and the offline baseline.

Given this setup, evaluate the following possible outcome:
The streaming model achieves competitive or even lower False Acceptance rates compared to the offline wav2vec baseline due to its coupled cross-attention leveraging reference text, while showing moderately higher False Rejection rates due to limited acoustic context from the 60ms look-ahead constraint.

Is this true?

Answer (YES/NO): NO